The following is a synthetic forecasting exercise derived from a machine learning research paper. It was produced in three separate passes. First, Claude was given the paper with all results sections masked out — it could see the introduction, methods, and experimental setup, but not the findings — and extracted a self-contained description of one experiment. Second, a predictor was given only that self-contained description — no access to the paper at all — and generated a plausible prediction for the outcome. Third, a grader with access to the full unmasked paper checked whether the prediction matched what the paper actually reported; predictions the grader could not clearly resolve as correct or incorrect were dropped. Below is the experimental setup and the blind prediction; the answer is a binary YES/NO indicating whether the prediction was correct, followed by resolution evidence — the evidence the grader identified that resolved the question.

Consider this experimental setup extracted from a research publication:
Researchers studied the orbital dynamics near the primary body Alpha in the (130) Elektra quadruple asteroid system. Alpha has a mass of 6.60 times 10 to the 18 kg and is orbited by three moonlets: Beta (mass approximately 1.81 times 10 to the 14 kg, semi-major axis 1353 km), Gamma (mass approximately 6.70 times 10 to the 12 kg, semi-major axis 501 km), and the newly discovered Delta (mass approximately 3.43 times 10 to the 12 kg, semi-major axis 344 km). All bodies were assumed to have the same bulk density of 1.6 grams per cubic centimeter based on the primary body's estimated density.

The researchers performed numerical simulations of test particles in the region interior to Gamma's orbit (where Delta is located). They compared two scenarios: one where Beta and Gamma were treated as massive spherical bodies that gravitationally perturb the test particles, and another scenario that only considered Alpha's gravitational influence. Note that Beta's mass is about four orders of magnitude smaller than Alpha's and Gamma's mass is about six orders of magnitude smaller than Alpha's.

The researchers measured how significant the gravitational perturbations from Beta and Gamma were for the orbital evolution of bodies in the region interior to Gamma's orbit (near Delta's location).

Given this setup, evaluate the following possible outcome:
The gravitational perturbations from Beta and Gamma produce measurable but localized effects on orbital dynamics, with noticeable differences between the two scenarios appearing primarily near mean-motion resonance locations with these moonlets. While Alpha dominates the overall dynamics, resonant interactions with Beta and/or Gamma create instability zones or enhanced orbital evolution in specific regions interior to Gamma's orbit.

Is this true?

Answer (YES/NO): NO